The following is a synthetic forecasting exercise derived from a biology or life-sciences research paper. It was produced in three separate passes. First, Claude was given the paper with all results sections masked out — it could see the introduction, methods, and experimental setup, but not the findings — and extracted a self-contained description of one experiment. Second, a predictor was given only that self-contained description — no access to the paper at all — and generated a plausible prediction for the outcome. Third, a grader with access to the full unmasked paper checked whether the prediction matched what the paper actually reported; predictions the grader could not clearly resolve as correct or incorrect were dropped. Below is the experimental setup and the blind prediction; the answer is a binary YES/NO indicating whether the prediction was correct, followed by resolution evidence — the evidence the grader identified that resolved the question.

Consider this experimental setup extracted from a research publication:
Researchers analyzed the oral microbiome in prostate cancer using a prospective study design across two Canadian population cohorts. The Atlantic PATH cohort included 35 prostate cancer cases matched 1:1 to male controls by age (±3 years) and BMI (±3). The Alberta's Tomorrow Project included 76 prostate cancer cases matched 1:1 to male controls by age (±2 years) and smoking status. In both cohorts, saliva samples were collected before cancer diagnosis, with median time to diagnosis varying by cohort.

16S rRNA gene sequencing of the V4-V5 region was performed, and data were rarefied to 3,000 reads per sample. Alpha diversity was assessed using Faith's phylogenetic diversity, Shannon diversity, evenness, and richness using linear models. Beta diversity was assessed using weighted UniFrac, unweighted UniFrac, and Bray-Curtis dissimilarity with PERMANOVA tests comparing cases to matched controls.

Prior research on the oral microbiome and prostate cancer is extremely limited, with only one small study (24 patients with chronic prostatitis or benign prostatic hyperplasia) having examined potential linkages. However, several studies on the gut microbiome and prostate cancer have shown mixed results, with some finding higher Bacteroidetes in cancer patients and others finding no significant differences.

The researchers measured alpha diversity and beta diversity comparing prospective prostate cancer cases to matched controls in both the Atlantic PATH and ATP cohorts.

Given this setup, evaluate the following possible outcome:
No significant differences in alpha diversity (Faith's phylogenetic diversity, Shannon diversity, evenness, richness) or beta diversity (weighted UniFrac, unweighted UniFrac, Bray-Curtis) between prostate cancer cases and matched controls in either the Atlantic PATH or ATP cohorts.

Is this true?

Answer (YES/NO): YES